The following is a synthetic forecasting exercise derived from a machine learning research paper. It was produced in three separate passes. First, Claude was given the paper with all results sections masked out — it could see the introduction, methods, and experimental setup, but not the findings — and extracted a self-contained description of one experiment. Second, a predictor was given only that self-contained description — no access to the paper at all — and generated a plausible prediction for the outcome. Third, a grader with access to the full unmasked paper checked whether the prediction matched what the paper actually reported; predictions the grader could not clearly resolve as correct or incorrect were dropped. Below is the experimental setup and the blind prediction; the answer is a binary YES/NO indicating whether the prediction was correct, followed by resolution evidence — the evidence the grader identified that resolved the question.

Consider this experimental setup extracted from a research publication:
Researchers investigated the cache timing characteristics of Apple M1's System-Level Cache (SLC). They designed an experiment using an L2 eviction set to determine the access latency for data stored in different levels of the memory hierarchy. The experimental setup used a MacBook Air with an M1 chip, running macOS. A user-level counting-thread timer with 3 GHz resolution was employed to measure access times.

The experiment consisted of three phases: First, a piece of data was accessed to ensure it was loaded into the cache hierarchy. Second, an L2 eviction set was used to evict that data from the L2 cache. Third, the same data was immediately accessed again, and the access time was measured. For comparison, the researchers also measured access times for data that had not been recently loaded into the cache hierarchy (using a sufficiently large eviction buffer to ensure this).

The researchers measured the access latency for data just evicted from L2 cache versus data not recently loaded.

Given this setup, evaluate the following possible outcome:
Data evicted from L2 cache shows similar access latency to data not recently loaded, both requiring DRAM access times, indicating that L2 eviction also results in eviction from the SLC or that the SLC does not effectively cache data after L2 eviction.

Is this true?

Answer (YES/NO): NO